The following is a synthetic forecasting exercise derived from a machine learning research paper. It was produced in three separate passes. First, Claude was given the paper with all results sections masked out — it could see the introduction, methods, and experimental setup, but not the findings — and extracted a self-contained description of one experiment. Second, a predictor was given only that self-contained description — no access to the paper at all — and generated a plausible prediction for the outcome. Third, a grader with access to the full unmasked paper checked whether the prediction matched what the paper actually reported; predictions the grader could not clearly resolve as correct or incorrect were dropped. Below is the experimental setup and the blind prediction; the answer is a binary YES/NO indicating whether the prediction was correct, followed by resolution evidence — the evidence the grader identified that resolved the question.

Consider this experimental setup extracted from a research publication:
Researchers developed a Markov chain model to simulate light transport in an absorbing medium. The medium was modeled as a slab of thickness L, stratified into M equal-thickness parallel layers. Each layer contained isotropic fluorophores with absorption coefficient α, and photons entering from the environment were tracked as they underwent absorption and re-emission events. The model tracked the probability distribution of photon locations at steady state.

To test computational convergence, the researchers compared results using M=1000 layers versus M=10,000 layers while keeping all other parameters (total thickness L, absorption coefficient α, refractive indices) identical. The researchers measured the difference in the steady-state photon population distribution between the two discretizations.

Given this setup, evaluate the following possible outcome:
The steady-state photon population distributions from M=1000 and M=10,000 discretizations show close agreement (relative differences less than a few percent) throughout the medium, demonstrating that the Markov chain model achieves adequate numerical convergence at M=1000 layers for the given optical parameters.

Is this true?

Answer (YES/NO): YES